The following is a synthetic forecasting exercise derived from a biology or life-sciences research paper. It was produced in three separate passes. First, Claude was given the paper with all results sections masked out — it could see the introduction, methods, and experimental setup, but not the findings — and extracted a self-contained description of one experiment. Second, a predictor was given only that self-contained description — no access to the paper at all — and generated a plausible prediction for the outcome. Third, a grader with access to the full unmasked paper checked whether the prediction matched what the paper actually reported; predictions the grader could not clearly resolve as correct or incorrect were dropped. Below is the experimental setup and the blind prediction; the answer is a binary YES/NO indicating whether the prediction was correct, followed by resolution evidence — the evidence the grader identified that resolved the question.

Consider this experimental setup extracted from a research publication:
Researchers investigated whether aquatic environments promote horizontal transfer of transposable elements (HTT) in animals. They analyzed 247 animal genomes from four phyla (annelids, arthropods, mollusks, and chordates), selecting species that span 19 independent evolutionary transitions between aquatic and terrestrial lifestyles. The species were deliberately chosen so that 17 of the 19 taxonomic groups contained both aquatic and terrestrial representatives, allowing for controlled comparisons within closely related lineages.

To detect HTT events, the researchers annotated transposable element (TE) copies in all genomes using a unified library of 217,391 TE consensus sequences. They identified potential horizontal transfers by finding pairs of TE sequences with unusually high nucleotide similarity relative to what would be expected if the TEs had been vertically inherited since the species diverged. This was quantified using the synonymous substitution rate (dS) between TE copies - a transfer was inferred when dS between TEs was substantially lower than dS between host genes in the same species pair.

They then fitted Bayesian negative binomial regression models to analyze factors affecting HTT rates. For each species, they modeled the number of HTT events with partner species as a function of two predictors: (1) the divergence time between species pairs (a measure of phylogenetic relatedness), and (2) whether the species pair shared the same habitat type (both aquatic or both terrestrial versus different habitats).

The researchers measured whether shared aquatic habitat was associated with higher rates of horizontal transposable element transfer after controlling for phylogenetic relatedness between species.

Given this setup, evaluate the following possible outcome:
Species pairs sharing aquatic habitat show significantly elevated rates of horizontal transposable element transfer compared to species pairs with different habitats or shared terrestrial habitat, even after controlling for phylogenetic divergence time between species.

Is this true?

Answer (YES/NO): NO